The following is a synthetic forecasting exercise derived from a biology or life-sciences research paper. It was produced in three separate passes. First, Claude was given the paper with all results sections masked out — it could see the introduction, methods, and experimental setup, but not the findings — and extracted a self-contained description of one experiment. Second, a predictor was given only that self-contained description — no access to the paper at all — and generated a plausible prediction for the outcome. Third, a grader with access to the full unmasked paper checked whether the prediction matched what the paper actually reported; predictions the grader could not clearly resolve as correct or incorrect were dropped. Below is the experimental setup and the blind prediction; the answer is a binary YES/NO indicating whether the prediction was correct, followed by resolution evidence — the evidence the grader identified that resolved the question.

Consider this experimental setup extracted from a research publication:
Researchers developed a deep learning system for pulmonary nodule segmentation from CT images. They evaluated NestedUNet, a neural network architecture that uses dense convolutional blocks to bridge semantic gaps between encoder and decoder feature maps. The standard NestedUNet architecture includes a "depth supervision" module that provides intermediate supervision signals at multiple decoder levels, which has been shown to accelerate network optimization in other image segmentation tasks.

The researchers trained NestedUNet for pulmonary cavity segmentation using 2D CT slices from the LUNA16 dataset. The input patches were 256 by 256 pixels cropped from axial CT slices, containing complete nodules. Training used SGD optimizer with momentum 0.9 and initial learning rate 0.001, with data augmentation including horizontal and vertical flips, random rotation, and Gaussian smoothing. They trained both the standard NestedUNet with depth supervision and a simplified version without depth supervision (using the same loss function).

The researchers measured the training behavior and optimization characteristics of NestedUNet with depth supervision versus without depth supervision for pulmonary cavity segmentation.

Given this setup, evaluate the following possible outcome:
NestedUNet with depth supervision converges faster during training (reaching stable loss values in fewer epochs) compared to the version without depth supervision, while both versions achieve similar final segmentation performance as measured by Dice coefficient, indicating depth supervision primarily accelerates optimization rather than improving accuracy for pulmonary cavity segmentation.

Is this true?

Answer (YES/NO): NO